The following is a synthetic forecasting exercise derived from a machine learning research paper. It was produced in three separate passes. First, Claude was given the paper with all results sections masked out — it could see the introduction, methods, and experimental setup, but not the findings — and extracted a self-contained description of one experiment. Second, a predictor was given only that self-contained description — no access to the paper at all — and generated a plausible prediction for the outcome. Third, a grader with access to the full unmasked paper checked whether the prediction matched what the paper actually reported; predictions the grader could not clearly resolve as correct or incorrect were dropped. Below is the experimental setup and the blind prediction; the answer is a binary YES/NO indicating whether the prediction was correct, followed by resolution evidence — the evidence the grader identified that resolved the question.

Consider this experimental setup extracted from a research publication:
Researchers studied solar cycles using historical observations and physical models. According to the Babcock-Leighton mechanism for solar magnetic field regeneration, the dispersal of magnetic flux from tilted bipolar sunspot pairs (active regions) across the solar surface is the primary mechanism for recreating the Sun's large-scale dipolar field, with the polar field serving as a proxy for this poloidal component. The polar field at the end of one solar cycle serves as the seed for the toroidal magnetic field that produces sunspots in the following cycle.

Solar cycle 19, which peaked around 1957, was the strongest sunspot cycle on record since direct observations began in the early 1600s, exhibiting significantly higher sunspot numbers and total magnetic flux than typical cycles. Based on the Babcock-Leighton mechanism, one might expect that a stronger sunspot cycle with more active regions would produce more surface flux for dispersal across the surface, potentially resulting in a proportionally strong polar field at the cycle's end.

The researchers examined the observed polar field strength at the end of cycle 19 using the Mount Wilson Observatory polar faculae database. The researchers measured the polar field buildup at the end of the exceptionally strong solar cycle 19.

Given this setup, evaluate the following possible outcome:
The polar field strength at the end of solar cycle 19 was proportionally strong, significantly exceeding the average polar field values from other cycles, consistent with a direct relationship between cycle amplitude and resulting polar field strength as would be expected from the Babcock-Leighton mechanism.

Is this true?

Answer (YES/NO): NO